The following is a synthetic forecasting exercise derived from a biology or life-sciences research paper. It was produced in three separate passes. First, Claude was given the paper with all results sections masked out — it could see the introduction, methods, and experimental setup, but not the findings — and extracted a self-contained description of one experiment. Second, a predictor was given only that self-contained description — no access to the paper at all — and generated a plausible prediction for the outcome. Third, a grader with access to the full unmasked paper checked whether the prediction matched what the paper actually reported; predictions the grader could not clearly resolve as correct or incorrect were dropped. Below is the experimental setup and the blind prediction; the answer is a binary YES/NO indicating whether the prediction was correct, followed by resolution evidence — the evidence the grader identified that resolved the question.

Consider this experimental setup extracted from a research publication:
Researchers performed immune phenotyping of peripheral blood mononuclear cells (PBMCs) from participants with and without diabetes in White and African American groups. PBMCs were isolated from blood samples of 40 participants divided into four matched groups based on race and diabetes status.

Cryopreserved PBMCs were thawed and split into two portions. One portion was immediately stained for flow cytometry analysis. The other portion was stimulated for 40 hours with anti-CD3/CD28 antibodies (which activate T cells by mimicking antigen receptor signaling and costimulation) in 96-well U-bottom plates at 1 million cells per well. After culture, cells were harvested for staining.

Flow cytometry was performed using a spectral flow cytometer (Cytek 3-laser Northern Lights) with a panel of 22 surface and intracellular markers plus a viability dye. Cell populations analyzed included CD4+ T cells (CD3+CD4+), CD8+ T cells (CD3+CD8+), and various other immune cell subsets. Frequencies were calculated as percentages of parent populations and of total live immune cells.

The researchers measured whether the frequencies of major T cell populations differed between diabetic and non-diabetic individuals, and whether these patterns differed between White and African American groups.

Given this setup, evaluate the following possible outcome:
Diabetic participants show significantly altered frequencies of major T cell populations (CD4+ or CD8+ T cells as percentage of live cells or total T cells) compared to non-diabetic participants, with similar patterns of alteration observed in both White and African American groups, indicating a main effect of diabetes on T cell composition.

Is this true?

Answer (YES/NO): NO